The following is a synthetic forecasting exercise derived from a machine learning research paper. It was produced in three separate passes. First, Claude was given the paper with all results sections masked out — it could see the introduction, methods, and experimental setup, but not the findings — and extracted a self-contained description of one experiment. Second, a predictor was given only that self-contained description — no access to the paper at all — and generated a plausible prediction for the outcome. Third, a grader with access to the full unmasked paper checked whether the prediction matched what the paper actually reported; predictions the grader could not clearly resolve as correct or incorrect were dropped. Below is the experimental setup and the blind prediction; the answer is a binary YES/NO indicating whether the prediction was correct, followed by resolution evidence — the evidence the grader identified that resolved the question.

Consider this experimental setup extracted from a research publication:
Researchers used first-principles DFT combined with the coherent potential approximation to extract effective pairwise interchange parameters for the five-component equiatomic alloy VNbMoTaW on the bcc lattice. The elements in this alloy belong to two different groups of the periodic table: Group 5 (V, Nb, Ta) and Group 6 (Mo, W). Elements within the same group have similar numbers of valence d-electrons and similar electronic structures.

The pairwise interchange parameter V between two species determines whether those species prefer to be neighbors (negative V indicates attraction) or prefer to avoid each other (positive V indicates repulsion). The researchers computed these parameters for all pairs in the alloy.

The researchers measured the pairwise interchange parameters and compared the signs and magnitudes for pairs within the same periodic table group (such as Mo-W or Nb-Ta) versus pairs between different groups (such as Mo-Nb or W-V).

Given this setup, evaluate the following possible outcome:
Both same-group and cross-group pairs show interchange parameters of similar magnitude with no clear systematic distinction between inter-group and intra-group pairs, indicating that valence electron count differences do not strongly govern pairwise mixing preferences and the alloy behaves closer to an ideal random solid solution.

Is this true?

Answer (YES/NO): NO